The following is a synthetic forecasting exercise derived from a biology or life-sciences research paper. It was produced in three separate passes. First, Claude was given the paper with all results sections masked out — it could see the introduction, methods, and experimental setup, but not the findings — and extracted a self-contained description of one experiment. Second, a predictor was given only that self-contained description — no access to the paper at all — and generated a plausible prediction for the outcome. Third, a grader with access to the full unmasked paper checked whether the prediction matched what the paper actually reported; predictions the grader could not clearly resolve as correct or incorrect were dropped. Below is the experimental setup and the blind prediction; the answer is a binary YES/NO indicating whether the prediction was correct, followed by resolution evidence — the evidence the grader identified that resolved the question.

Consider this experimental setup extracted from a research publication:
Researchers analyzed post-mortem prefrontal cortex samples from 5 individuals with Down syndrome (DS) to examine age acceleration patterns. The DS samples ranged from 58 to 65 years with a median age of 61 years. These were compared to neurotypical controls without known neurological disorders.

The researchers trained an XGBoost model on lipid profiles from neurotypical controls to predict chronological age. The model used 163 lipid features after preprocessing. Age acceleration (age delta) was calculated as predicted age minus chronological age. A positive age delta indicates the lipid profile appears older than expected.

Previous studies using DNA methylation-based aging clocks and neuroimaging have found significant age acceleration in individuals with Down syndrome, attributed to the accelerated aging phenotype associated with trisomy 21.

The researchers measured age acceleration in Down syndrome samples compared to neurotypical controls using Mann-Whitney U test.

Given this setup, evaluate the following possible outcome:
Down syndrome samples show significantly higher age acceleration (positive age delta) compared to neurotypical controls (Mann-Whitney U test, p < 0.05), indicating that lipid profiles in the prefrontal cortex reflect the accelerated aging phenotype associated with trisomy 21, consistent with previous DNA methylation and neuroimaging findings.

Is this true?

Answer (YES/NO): NO